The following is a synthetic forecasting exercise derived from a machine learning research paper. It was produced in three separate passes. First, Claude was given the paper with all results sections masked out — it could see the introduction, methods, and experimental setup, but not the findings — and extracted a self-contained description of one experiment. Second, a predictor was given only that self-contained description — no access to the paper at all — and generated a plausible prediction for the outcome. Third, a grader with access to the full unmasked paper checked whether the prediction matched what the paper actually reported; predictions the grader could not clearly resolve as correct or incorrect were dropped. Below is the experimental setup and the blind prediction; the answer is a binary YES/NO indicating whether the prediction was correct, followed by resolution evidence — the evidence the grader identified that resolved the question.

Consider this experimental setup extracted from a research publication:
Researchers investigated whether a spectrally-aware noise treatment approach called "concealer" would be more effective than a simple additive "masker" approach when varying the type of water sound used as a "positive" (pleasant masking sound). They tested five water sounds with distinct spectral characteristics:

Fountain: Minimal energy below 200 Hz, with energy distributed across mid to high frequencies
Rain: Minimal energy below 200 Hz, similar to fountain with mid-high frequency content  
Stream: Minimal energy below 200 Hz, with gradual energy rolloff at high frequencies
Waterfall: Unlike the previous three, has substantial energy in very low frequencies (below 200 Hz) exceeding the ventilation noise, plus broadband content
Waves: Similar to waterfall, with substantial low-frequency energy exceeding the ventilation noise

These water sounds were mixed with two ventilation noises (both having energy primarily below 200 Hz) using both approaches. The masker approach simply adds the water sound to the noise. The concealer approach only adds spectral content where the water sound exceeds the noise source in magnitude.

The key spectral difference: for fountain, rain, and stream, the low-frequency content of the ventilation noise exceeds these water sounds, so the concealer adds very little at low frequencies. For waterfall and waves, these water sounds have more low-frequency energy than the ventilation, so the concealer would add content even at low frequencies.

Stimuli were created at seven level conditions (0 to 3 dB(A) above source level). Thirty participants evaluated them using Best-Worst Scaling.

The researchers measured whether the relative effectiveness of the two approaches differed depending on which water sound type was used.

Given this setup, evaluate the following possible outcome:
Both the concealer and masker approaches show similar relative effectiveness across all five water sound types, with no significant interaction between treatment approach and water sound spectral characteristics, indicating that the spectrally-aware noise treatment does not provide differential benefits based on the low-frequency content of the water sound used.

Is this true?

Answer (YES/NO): YES